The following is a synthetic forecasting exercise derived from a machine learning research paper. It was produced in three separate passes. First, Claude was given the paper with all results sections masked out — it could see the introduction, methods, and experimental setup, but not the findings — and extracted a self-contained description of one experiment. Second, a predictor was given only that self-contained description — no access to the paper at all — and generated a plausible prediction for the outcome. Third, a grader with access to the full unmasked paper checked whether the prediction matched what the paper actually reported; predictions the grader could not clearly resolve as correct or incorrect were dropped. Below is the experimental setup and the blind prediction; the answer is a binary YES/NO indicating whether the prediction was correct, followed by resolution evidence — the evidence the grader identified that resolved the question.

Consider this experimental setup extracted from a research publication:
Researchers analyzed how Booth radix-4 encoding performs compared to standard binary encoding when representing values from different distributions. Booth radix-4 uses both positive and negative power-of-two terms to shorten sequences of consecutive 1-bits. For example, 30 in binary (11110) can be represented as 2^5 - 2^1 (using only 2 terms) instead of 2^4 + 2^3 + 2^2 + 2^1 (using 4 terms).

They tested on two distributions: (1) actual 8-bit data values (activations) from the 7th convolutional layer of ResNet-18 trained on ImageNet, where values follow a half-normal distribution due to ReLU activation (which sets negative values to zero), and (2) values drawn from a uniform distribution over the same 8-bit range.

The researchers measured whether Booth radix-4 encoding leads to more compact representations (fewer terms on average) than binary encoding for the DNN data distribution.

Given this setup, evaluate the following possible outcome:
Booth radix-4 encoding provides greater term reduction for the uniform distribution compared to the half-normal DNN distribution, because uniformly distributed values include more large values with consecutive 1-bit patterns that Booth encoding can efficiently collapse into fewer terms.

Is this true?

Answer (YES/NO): YES